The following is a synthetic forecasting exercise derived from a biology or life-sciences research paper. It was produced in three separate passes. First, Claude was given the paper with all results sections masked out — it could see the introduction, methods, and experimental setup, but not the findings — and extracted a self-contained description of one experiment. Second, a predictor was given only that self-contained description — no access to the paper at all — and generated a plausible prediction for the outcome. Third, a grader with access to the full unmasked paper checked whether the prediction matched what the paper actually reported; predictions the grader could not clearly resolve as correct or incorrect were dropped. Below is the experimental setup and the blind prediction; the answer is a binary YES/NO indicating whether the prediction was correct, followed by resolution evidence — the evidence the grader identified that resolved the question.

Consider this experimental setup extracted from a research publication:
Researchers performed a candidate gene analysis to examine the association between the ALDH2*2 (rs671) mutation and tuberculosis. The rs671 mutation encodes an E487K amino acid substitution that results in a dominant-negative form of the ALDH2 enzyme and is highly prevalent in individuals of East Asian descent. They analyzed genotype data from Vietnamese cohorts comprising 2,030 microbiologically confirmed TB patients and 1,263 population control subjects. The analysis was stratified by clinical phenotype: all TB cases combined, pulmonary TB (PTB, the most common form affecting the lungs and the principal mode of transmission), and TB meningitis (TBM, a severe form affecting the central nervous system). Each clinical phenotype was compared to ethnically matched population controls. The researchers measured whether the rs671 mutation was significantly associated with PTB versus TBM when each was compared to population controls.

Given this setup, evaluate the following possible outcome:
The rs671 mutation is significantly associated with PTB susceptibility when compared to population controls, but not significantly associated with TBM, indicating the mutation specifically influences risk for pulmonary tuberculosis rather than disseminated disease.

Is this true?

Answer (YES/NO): NO